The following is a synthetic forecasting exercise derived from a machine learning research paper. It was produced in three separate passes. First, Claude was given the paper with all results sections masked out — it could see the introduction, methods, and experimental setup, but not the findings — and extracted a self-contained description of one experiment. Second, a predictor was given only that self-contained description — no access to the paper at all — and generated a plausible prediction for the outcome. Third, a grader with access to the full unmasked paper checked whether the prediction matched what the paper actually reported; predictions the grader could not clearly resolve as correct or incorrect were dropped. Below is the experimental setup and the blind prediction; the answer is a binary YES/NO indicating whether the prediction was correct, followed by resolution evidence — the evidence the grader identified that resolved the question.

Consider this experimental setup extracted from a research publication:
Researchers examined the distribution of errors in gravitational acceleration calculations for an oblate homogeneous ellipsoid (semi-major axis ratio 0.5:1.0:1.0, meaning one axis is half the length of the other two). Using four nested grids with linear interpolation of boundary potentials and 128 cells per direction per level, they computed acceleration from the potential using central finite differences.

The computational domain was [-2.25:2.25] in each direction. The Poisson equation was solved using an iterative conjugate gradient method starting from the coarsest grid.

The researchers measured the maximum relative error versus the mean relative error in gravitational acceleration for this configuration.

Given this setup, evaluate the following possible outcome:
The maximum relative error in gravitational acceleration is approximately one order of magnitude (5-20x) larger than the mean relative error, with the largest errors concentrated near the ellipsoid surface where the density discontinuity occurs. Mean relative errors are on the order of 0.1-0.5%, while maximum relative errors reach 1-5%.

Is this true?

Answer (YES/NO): NO